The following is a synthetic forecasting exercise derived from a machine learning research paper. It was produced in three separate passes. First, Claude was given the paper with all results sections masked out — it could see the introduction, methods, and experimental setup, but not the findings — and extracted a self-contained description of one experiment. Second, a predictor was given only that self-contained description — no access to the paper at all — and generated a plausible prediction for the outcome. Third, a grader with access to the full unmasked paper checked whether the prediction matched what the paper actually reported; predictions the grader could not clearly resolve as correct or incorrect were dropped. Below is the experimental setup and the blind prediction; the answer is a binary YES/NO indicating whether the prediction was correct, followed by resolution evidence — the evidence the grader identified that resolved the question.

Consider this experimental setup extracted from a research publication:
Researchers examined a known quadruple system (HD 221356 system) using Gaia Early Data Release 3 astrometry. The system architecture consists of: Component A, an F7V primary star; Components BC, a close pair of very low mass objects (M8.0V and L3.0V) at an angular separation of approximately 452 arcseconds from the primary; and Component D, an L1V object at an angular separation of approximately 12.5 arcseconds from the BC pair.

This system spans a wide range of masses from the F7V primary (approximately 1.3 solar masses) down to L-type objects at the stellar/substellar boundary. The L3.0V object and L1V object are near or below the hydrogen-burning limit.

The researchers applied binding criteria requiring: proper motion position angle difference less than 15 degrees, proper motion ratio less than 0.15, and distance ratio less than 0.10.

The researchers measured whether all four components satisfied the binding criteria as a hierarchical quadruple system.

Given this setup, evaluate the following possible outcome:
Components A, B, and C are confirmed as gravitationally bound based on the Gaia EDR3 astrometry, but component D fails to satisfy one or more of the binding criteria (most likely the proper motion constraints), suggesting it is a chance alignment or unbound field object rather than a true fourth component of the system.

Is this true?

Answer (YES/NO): NO